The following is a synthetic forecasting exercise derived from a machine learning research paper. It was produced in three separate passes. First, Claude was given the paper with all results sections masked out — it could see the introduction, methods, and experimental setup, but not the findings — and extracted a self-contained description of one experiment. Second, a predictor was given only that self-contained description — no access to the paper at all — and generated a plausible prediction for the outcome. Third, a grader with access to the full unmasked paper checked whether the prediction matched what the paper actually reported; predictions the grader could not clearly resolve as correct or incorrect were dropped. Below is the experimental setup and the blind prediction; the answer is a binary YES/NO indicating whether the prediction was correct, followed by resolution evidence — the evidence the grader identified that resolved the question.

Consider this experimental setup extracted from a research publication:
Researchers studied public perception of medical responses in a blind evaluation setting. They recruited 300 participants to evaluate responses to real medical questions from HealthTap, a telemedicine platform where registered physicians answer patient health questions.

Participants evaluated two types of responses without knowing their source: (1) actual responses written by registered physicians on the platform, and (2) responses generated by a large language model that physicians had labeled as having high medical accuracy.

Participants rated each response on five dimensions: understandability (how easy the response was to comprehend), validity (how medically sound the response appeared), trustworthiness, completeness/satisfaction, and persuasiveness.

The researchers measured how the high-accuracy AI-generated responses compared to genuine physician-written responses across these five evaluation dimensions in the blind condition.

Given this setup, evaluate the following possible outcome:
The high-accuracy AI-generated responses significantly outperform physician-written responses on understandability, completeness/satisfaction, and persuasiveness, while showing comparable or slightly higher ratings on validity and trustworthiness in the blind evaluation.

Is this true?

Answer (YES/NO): NO